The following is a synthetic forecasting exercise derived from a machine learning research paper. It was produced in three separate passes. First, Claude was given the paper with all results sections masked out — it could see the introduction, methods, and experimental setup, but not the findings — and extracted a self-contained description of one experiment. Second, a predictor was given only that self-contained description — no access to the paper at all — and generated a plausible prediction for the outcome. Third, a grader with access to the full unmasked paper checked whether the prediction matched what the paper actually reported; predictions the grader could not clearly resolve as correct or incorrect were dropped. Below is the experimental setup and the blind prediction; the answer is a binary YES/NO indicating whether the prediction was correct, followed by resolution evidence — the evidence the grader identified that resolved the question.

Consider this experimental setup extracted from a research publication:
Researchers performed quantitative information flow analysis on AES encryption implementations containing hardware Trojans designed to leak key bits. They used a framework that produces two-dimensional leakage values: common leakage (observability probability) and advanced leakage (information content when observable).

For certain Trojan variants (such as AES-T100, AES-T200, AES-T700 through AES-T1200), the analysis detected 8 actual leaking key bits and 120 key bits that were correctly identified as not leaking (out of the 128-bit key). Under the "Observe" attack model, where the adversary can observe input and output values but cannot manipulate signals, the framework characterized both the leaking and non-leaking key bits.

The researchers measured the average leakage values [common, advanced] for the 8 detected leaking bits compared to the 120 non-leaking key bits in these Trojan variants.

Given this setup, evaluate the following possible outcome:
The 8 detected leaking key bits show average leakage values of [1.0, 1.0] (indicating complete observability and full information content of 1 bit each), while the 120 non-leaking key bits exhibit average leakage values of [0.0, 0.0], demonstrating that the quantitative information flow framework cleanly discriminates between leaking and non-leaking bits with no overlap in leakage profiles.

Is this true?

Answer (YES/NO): NO